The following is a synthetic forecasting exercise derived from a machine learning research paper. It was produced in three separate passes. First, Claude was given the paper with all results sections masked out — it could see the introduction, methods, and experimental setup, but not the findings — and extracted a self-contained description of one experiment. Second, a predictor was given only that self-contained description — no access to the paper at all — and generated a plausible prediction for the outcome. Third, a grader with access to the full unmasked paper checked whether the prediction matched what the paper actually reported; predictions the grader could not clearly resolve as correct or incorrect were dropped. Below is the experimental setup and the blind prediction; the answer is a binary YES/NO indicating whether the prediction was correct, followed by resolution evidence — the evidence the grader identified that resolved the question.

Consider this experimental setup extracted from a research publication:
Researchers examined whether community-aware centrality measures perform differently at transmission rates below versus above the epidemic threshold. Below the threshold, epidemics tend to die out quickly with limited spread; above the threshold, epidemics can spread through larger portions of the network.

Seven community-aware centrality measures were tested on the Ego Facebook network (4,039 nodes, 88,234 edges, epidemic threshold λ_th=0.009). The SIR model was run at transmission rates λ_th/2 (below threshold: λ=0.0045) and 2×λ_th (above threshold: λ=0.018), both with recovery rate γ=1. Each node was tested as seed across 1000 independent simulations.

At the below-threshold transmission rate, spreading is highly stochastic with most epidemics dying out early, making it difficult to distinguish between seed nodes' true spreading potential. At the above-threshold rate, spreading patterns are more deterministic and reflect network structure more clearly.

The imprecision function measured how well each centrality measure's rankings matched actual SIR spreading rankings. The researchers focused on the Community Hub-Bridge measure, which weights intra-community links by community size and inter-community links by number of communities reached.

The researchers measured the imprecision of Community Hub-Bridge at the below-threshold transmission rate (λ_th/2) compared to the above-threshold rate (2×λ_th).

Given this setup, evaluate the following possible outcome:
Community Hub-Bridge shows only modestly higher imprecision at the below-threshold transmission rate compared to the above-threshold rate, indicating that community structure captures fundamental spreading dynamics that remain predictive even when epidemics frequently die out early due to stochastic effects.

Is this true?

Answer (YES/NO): NO